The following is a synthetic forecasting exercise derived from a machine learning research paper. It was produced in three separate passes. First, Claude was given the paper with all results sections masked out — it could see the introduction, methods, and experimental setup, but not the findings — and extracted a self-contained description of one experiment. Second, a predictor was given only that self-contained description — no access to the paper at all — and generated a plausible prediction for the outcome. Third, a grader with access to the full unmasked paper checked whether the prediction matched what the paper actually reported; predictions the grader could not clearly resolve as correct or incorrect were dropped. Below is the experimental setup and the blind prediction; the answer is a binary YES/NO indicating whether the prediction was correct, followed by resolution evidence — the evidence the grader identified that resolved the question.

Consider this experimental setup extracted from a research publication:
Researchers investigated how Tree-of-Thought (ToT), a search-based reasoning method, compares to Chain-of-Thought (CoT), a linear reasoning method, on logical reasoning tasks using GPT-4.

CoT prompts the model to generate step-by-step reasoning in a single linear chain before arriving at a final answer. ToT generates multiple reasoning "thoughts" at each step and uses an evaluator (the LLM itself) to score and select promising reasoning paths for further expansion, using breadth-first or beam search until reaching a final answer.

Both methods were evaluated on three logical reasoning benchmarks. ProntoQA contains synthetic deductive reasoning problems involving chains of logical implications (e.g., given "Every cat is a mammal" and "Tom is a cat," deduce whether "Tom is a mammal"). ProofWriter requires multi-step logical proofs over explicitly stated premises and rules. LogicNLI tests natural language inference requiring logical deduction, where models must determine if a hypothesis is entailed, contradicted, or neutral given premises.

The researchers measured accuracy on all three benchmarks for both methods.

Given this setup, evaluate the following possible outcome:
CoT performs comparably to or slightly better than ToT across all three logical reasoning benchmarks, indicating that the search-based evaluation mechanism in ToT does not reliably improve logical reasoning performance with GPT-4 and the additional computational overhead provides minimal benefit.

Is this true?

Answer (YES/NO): NO